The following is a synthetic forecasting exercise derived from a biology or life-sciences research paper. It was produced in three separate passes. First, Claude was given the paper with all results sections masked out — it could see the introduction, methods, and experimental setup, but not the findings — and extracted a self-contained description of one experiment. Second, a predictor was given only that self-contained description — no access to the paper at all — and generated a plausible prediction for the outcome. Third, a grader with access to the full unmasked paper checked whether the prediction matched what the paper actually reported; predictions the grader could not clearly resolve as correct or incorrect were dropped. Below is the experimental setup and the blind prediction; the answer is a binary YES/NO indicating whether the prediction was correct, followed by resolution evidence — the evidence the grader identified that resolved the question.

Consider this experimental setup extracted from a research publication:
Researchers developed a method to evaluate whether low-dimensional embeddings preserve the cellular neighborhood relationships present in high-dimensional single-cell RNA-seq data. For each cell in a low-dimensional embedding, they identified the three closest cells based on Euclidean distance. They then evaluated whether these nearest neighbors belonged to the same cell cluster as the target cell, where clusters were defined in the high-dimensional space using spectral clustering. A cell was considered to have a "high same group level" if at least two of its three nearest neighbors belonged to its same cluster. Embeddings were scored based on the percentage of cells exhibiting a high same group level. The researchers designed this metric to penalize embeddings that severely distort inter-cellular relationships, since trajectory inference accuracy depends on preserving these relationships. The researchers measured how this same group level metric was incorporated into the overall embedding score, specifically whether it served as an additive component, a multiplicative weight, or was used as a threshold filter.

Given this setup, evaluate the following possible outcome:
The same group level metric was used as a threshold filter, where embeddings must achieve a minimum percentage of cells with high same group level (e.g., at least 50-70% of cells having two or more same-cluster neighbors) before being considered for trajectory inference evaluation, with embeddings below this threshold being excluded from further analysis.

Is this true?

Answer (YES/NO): NO